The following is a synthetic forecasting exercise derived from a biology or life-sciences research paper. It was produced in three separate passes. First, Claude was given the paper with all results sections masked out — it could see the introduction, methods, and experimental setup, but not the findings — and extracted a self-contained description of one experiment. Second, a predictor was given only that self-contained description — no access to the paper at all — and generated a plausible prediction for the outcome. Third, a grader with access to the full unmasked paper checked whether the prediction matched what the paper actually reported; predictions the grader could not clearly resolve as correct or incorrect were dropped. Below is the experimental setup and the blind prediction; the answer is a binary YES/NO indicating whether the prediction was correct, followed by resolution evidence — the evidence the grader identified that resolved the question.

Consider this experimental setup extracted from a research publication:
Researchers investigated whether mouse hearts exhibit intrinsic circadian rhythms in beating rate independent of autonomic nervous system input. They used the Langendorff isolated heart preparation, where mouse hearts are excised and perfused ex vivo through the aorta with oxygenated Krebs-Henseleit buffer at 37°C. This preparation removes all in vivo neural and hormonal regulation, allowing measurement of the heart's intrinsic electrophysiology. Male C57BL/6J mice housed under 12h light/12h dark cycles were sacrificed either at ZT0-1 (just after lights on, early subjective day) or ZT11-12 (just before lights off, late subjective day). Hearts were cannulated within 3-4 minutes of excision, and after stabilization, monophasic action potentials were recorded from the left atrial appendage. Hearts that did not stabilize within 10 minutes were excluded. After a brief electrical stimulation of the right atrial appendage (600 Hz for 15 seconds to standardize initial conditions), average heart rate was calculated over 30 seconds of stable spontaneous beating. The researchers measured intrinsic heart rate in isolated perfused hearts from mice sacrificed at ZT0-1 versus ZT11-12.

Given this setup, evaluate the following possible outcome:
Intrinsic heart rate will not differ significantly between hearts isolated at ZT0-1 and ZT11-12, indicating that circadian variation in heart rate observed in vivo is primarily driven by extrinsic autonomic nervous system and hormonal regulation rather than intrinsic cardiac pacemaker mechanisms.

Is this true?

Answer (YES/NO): NO